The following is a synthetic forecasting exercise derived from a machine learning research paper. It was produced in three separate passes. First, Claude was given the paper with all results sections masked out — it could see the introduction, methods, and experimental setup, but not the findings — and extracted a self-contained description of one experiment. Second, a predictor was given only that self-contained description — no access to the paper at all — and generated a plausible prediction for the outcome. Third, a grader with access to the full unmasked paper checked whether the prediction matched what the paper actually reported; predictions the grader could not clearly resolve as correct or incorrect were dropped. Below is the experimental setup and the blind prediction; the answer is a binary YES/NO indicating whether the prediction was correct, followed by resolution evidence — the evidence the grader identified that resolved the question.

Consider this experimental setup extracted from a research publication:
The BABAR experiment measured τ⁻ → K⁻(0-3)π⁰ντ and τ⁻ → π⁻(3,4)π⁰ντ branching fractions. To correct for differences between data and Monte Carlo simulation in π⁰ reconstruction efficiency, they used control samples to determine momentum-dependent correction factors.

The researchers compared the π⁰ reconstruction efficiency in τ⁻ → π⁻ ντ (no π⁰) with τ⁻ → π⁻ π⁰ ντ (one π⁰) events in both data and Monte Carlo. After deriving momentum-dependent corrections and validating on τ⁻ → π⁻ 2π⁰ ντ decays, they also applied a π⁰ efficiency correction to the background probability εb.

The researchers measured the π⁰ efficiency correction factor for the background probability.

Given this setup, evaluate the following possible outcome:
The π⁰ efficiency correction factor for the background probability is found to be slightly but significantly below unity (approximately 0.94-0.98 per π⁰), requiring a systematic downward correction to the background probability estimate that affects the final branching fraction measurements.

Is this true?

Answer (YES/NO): NO